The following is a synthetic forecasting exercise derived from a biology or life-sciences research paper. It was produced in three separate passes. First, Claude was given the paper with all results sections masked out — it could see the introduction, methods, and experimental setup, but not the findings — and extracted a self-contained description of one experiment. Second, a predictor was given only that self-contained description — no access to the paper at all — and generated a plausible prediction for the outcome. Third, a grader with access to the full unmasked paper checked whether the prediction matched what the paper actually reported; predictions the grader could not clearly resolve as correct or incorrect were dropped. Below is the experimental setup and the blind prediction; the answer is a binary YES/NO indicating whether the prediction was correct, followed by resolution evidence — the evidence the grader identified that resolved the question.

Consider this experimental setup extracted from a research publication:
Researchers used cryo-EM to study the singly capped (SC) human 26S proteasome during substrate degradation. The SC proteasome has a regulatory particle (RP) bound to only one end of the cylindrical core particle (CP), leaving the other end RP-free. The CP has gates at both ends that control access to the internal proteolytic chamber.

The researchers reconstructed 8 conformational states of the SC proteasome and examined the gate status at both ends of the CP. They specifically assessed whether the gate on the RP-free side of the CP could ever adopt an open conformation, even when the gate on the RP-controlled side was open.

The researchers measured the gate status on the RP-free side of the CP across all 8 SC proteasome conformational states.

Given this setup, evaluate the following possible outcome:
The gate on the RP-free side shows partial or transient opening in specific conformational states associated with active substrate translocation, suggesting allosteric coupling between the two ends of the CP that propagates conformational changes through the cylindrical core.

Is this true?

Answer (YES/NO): NO